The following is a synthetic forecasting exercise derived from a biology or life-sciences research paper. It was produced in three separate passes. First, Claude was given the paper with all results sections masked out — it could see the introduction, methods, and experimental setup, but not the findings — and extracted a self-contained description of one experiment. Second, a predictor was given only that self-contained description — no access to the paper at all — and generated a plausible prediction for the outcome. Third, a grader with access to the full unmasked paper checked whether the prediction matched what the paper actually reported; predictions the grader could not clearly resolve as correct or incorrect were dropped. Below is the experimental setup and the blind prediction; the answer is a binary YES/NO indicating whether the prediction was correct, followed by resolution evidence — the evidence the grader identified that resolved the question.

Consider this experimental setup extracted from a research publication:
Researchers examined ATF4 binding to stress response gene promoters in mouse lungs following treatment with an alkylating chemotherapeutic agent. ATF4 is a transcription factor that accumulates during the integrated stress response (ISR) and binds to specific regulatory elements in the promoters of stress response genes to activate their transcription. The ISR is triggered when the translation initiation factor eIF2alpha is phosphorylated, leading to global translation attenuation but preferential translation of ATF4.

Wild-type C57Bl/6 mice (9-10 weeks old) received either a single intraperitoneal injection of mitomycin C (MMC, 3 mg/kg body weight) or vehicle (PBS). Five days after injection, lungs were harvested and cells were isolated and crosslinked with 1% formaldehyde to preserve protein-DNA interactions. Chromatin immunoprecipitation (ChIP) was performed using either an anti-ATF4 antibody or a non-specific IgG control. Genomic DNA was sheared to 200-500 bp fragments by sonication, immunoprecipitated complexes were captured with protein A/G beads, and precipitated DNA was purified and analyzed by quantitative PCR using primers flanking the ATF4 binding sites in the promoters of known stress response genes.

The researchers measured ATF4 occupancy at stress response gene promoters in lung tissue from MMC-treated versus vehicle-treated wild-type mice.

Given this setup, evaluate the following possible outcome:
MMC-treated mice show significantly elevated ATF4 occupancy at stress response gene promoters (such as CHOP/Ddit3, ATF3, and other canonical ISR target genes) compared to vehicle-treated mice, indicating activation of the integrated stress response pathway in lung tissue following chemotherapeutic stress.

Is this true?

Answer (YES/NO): YES